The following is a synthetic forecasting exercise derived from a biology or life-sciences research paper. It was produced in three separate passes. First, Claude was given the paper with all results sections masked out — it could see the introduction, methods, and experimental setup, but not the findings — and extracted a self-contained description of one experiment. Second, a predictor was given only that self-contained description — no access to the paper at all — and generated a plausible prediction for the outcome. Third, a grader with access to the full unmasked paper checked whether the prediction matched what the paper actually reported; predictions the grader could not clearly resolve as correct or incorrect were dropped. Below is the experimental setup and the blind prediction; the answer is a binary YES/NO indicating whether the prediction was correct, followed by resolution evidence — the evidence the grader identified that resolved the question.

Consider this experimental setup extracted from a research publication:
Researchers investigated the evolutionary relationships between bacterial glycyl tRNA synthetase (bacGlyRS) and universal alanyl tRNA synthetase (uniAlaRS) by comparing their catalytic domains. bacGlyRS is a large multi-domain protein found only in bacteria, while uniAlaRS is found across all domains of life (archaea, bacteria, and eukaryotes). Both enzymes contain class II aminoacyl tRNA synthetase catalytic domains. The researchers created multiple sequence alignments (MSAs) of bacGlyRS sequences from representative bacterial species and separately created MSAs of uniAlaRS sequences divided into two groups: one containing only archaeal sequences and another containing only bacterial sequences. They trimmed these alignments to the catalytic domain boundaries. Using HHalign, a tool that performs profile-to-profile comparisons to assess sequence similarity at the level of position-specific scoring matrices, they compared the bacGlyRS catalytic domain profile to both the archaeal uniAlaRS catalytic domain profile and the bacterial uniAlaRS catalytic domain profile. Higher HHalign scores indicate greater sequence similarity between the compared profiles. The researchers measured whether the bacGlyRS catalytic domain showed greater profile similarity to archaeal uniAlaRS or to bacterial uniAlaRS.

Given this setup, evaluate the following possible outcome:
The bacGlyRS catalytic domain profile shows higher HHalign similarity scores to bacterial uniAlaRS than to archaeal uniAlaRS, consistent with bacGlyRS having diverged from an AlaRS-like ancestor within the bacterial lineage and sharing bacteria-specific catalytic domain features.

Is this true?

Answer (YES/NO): NO